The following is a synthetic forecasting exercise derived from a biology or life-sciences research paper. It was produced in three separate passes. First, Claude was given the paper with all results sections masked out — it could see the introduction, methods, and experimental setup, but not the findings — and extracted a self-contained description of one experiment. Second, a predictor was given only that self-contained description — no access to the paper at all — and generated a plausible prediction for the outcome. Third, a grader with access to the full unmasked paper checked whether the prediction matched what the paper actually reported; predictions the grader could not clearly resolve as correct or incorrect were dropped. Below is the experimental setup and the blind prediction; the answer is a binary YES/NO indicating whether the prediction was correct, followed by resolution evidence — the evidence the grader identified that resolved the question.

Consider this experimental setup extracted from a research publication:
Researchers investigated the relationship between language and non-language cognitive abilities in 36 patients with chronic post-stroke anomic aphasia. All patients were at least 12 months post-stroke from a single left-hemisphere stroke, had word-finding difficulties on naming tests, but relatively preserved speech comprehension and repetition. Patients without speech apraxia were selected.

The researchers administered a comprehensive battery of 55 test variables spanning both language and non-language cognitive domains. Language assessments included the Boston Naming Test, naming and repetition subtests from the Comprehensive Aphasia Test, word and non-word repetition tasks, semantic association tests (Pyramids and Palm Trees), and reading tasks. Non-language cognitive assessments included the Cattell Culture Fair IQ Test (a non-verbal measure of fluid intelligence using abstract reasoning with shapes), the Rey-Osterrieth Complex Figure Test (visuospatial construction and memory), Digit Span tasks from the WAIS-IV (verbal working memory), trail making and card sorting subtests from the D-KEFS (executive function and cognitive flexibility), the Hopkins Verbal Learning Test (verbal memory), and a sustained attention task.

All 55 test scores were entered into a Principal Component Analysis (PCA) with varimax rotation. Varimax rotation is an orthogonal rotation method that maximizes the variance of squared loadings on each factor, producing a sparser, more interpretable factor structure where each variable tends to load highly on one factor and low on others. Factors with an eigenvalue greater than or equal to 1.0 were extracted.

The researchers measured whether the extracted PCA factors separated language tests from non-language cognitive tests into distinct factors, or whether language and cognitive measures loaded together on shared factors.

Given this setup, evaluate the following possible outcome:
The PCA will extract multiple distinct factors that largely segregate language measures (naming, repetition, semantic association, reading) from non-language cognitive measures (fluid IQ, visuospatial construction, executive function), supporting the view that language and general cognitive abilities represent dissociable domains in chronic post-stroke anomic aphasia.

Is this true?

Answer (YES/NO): NO